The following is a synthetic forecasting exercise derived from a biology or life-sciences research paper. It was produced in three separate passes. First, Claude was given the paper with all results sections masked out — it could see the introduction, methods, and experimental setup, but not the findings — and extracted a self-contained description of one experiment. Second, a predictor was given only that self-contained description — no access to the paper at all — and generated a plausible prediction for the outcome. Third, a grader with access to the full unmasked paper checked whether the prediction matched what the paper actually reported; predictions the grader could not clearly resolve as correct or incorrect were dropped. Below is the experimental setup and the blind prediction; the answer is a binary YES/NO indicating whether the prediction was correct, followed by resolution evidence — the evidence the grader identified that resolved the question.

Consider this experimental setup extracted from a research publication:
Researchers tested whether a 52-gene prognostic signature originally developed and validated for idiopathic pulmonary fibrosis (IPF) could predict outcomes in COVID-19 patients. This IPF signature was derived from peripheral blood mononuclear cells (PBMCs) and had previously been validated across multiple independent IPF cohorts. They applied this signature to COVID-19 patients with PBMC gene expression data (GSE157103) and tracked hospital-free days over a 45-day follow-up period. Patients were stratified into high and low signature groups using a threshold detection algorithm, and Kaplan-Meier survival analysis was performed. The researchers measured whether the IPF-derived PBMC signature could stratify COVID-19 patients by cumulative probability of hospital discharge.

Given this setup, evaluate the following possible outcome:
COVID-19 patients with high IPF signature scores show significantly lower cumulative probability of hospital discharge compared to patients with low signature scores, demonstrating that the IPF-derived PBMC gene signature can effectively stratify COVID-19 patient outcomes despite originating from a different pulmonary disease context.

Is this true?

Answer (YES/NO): YES